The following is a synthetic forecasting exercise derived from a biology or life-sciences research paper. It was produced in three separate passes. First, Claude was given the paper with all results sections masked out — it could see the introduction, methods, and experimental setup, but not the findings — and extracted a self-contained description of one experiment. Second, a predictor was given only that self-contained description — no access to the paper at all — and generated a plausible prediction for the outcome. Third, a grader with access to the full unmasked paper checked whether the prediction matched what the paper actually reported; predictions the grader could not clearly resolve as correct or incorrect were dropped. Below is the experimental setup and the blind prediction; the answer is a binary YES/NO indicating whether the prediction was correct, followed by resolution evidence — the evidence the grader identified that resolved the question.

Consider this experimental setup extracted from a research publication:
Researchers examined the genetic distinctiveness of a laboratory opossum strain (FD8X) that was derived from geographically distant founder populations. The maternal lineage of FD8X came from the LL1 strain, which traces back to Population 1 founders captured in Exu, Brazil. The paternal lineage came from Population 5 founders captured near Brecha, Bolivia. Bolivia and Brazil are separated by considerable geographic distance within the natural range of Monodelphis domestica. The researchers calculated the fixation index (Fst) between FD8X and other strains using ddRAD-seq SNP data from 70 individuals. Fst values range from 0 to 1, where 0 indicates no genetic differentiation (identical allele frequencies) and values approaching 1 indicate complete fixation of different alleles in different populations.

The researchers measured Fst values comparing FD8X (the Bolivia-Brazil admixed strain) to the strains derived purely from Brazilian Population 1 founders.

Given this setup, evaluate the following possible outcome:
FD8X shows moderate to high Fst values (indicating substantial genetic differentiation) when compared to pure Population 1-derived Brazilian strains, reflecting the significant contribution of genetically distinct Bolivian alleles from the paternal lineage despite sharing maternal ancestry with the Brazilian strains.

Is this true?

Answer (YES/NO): NO